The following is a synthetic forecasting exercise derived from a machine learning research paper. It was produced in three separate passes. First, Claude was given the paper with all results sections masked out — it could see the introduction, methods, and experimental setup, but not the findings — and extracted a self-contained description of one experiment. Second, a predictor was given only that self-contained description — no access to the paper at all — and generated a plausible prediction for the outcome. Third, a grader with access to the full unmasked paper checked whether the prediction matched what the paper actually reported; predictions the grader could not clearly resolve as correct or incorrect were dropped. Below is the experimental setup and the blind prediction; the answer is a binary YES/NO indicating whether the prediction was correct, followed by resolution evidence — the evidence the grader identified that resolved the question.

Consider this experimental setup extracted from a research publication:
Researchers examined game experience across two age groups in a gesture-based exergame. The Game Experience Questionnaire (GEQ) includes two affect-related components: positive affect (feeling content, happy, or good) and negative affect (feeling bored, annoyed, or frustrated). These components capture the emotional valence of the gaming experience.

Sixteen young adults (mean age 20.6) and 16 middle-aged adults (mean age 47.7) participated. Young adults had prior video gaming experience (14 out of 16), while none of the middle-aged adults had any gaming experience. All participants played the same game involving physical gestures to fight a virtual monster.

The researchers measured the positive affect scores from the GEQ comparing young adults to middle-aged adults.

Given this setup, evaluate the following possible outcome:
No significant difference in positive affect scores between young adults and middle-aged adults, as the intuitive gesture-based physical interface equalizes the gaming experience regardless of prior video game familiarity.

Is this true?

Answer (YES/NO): NO